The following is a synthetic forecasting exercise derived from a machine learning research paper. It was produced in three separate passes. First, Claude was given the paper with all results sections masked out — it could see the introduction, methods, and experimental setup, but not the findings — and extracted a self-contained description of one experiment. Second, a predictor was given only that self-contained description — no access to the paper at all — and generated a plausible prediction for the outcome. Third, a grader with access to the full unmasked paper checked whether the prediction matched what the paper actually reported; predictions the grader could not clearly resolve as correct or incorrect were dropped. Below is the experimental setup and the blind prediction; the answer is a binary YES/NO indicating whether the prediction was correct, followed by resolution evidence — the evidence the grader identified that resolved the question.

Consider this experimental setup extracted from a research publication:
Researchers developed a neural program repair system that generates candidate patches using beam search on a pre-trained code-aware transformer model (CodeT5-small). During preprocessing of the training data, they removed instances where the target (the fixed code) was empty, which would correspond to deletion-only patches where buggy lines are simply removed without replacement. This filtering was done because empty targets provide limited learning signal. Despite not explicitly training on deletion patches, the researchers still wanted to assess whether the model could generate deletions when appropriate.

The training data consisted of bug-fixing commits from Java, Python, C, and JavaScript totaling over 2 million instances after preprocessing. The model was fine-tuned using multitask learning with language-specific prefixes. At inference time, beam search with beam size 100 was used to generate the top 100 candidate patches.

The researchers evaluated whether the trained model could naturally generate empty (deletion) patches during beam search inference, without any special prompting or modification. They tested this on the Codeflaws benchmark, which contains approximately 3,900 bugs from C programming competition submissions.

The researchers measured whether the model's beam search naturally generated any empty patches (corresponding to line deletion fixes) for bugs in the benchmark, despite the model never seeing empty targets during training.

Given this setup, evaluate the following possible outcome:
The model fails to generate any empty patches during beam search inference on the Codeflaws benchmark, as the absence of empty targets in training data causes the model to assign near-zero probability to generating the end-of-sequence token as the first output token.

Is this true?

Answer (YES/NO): NO